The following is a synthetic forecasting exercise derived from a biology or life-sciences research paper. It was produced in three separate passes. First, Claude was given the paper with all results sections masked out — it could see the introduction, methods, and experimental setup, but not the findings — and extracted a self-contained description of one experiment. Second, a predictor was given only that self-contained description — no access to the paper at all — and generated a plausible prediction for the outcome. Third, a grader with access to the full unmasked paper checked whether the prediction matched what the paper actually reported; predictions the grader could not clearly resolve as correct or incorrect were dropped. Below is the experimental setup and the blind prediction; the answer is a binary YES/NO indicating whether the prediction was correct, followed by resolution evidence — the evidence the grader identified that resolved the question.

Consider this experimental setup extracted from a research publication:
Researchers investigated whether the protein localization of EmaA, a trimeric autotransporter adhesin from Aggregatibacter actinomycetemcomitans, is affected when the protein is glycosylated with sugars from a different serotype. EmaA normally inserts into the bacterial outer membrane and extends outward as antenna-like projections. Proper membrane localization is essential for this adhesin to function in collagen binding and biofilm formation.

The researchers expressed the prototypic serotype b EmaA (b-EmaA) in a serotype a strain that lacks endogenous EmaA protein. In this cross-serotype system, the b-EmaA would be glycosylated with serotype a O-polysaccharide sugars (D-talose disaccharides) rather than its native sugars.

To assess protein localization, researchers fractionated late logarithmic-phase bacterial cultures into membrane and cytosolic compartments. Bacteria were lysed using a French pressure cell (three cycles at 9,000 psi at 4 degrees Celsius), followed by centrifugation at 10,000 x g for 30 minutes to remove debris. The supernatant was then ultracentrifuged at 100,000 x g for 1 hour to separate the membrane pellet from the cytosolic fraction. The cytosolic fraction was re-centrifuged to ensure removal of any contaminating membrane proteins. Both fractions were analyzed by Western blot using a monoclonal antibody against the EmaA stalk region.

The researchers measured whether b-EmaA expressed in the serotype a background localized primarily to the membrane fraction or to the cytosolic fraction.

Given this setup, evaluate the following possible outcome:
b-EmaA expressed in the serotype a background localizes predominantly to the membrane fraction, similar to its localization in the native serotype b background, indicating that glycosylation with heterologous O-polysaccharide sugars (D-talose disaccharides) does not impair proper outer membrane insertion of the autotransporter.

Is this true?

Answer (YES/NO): YES